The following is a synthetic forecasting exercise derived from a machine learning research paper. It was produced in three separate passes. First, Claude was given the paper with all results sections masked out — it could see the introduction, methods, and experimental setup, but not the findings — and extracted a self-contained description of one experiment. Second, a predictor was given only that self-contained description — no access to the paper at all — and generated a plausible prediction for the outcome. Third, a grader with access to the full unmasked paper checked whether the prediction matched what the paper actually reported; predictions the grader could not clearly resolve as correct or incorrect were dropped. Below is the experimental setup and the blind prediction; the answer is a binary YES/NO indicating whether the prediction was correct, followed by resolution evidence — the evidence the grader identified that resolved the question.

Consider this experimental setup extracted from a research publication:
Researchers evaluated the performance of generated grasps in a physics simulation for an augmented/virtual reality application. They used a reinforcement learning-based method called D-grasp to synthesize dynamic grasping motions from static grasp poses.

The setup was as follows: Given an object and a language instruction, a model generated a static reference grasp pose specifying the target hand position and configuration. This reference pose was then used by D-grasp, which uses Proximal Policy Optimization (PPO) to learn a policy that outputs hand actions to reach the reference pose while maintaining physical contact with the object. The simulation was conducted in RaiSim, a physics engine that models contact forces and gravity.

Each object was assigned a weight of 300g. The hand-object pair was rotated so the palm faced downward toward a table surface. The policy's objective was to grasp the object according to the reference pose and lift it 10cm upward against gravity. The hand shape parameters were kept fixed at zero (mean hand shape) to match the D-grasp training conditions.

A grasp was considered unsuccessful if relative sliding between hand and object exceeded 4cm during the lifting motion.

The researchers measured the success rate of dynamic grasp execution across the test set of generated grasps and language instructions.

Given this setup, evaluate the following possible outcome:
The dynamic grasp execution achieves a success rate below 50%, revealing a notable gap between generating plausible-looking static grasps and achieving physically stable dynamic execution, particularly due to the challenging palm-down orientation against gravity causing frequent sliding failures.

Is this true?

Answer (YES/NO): NO